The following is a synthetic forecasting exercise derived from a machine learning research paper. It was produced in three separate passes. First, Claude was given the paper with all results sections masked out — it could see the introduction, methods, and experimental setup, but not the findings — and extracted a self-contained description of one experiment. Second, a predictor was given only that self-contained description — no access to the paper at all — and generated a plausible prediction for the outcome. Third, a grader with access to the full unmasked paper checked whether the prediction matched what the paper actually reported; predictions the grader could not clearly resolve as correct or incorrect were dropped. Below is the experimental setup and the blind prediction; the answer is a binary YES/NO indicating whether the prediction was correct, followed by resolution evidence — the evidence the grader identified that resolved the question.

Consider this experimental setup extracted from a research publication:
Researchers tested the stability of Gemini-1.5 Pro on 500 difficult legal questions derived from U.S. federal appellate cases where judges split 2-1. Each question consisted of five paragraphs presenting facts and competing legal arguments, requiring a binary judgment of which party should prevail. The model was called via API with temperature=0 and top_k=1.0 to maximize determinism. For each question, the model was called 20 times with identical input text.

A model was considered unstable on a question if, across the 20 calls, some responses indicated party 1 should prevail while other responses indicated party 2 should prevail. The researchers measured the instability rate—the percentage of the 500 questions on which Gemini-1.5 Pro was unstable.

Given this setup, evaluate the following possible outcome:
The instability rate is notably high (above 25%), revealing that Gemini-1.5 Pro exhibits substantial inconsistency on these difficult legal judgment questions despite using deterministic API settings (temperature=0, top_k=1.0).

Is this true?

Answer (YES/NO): YES